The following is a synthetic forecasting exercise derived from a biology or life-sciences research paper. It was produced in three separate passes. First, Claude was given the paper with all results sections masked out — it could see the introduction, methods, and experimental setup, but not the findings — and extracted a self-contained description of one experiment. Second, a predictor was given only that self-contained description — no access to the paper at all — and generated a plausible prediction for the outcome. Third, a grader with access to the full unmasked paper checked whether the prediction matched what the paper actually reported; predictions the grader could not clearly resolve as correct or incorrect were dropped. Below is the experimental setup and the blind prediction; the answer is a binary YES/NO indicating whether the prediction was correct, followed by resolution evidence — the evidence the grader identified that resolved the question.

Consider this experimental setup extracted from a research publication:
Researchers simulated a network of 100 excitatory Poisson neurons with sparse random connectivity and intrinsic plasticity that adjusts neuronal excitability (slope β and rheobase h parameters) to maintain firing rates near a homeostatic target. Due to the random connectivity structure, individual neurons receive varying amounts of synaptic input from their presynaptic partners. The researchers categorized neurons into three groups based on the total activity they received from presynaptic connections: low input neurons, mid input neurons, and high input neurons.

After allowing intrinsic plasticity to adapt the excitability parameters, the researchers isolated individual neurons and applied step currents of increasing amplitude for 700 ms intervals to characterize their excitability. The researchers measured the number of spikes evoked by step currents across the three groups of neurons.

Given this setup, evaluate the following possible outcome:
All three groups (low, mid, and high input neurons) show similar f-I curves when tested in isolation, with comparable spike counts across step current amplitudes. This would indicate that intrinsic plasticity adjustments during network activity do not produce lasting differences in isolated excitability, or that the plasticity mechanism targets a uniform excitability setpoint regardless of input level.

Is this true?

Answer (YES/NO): NO